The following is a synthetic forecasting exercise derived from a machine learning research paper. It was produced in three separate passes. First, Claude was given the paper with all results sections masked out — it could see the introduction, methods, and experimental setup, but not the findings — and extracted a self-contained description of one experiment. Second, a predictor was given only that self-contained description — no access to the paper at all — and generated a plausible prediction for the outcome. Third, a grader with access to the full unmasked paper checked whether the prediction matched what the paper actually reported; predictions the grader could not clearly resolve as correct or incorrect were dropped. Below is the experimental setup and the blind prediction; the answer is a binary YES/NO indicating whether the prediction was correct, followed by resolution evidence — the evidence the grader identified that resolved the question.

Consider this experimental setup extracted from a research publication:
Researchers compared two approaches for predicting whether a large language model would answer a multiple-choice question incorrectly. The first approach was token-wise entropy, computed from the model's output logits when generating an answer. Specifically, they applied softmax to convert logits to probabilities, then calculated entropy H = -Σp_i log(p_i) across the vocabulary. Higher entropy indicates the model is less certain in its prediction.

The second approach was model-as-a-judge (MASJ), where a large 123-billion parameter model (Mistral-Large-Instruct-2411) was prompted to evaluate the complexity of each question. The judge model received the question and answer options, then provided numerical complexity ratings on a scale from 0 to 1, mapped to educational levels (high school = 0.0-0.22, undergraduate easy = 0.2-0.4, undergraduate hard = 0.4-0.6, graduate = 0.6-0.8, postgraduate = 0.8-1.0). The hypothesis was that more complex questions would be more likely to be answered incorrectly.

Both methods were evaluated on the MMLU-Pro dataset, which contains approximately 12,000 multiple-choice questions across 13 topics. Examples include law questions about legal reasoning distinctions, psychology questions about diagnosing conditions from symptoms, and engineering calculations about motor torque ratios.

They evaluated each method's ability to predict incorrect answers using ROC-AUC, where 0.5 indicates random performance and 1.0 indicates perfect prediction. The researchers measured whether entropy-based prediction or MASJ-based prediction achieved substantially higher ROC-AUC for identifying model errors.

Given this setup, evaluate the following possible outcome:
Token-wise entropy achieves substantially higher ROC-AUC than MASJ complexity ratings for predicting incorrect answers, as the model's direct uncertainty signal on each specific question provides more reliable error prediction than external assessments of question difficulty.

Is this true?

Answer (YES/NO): YES